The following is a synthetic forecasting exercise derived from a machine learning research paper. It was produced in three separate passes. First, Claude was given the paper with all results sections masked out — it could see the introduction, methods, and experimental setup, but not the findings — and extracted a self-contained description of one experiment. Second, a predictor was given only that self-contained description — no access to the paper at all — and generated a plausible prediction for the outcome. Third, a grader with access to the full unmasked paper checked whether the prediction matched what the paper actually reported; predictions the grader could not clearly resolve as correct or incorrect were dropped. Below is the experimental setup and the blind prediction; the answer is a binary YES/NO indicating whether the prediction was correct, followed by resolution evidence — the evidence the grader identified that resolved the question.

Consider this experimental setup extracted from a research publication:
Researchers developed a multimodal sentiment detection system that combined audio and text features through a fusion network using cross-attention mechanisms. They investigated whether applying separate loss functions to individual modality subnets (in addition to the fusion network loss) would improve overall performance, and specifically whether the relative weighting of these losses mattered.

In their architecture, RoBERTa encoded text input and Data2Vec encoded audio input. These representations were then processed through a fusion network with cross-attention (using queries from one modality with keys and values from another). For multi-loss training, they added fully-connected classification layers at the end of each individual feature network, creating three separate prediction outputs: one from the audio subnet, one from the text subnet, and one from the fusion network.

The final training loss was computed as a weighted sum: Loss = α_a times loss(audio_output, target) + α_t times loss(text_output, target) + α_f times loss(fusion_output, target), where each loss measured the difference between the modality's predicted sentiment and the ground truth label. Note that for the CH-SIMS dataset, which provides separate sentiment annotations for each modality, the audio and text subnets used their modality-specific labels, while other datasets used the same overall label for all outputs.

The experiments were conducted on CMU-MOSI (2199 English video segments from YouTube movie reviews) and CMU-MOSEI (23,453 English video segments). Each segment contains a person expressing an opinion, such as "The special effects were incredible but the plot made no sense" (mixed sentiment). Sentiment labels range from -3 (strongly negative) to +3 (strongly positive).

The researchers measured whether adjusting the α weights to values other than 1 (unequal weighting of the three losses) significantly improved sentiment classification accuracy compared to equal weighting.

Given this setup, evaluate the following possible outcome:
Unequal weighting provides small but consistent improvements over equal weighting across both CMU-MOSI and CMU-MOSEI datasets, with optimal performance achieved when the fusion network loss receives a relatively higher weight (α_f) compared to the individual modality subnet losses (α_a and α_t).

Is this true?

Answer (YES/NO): NO